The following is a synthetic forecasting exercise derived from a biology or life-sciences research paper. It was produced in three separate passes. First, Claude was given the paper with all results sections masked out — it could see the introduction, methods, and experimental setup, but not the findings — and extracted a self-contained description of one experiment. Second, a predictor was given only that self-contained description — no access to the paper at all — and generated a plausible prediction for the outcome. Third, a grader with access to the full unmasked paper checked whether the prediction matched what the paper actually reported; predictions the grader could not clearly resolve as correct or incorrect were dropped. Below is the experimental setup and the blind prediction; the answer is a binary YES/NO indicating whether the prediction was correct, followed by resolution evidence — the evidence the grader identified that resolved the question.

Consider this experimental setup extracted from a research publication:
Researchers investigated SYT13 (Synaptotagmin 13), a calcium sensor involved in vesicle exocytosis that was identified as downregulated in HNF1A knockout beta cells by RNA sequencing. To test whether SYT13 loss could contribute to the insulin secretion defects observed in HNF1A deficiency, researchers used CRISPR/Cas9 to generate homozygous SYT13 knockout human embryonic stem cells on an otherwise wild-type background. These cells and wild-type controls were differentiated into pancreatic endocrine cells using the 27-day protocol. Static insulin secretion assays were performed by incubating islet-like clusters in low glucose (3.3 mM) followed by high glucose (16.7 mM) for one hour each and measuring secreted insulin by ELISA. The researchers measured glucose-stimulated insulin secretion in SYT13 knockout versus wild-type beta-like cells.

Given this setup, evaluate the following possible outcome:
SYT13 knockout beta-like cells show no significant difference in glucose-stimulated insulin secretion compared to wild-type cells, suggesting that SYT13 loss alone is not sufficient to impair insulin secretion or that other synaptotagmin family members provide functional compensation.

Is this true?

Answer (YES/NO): NO